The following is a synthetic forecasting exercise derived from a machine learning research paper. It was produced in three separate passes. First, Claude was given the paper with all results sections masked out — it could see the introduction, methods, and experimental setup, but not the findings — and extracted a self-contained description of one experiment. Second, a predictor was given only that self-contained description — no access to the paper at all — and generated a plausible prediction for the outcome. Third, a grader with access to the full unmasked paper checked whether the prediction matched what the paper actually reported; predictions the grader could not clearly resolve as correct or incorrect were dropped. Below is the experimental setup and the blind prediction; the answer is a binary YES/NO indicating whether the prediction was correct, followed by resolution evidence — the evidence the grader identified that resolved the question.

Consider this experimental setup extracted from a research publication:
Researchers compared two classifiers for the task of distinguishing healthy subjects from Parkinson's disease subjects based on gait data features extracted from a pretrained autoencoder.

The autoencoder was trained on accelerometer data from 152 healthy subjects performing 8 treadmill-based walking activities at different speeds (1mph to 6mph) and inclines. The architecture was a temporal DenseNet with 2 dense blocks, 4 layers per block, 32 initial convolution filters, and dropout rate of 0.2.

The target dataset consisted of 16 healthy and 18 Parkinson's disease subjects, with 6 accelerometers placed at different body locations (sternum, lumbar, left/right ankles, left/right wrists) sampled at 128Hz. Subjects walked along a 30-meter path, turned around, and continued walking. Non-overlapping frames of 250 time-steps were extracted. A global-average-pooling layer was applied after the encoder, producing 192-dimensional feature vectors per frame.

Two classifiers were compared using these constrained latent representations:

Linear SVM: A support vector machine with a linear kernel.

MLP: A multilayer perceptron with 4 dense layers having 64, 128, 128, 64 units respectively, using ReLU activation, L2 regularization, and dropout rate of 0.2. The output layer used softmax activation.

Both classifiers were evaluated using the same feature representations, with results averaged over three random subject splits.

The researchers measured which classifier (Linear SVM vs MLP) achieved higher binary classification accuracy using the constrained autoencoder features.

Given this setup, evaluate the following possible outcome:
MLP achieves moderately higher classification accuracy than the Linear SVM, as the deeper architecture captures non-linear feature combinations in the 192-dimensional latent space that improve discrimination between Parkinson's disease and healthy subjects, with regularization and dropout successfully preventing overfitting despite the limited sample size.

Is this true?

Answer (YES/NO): YES